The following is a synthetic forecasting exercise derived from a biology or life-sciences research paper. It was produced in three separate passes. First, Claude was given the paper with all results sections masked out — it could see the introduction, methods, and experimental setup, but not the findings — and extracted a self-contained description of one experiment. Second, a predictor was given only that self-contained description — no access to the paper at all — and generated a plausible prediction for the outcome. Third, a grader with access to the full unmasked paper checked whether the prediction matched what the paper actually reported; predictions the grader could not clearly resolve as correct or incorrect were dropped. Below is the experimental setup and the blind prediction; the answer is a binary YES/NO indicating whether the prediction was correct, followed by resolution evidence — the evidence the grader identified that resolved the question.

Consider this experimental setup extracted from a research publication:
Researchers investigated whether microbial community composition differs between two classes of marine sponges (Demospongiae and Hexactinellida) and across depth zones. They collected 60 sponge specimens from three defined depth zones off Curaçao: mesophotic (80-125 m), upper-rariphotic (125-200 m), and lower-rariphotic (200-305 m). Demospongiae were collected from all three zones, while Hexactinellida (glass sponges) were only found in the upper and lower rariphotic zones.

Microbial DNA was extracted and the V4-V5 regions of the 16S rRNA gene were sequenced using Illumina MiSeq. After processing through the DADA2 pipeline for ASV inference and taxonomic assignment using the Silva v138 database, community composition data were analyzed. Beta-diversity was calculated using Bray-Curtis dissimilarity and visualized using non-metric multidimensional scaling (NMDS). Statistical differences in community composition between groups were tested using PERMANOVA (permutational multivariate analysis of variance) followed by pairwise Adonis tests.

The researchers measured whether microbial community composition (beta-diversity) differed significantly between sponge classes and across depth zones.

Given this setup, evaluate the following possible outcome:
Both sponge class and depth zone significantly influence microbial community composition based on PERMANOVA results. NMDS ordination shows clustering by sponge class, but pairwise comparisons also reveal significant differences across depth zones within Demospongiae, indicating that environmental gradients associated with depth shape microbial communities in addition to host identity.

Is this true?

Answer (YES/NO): YES